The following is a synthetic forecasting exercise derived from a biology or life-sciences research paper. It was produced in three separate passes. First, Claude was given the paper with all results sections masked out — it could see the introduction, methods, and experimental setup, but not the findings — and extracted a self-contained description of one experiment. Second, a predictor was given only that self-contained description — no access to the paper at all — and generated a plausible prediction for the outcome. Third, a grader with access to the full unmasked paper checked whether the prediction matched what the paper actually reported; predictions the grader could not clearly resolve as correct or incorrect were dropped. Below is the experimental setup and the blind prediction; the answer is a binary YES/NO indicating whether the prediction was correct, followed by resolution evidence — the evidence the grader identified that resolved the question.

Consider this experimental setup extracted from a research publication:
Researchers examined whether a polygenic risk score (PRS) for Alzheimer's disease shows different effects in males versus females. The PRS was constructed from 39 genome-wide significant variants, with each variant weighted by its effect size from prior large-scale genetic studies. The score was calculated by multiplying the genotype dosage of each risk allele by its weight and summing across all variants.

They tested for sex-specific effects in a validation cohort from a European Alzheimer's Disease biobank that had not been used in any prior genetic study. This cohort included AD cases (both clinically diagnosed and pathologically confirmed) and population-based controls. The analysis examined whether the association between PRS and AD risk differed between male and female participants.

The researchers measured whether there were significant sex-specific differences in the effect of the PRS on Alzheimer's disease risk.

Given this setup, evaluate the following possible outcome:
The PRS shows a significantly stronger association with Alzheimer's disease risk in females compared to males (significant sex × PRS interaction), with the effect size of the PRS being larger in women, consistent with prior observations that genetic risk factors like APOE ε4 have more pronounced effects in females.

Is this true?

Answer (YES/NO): NO